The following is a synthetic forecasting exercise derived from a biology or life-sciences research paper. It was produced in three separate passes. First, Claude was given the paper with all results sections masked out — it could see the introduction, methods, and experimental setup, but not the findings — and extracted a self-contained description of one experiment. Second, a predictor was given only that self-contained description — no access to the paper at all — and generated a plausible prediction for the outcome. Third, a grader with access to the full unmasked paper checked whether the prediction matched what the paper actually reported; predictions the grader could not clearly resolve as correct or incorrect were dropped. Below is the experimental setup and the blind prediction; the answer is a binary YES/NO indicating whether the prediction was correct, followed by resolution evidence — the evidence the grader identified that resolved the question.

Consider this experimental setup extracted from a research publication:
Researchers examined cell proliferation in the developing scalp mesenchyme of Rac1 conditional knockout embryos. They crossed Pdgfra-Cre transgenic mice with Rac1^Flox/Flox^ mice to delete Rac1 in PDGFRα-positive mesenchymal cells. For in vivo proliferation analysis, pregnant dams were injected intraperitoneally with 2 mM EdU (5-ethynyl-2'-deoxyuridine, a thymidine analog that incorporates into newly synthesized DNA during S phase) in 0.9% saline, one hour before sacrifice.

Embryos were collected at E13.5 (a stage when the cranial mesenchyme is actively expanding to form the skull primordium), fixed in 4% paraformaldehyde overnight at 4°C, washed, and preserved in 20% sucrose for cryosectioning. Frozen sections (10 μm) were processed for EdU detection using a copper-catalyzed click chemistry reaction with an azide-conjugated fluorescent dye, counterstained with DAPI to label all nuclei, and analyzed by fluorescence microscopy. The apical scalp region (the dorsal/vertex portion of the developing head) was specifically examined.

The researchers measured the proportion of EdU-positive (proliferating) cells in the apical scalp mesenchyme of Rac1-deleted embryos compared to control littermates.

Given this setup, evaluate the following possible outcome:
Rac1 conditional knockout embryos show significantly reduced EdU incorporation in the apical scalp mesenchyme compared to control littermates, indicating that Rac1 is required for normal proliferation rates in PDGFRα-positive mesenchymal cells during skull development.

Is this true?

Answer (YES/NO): YES